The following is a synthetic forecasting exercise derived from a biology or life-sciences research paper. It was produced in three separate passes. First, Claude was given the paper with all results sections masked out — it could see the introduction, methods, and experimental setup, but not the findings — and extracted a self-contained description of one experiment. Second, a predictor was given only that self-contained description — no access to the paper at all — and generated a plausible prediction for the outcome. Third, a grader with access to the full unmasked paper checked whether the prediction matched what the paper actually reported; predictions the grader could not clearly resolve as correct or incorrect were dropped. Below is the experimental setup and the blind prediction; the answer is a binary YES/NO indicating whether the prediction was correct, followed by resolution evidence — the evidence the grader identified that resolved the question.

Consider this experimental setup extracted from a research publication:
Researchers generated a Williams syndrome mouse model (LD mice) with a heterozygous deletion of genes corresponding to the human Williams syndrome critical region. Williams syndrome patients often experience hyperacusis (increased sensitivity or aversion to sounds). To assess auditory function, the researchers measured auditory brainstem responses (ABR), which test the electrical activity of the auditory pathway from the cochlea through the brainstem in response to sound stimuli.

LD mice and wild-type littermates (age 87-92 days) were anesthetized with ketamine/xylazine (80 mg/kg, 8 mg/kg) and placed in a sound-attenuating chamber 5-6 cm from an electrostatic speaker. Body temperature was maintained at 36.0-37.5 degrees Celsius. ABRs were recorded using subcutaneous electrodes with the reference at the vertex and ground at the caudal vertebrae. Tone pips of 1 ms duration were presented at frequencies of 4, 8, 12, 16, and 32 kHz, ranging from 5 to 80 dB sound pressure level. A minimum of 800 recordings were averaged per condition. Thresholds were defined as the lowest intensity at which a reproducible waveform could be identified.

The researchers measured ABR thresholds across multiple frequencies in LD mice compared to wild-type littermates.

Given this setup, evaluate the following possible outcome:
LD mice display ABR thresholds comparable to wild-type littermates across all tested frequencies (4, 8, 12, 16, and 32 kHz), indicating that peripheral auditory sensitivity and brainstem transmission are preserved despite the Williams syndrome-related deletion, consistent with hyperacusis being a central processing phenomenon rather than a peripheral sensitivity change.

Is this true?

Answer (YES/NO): YES